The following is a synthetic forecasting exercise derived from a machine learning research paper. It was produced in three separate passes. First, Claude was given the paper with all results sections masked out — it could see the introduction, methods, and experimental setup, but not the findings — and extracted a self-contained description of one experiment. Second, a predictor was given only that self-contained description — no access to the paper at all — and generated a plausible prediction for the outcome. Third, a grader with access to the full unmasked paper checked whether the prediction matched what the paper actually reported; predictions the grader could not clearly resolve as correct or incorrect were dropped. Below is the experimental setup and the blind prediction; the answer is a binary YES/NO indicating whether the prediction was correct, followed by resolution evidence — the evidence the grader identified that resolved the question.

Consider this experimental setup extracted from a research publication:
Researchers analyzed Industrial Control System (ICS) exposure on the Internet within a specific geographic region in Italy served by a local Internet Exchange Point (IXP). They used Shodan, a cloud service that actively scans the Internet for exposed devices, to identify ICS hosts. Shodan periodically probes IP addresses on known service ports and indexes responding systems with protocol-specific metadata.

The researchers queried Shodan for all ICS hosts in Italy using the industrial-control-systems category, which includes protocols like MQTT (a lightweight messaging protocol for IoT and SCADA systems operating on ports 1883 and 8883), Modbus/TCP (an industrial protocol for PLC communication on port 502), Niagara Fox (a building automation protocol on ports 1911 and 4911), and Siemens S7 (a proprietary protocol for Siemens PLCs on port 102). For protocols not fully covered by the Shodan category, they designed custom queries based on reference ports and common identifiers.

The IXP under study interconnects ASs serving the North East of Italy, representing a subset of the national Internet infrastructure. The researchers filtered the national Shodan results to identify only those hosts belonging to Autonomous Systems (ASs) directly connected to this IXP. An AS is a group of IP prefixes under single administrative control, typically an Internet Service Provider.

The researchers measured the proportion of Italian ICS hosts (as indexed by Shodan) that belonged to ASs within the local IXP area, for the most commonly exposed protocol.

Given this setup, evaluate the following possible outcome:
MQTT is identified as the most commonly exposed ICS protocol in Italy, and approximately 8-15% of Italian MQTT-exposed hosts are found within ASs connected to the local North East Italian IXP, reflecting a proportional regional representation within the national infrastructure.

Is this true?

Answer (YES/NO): YES